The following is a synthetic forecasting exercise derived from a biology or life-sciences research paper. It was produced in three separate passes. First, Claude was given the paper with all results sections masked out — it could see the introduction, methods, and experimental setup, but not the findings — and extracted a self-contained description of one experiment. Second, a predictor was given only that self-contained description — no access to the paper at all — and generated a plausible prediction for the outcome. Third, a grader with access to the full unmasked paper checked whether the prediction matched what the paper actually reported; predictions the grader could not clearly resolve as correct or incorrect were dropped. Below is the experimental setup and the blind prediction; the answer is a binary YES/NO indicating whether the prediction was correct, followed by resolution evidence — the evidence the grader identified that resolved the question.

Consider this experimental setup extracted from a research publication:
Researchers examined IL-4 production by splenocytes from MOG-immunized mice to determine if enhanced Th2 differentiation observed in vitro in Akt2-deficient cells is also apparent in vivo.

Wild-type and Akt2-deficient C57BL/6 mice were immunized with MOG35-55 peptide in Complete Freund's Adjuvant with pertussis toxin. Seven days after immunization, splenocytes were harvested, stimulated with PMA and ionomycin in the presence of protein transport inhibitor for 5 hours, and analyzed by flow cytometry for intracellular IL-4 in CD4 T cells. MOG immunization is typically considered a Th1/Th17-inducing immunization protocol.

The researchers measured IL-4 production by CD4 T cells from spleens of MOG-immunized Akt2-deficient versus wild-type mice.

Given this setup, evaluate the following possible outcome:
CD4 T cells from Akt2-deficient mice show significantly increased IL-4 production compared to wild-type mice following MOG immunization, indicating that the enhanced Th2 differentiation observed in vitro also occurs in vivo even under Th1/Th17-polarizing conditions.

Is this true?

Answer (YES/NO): NO